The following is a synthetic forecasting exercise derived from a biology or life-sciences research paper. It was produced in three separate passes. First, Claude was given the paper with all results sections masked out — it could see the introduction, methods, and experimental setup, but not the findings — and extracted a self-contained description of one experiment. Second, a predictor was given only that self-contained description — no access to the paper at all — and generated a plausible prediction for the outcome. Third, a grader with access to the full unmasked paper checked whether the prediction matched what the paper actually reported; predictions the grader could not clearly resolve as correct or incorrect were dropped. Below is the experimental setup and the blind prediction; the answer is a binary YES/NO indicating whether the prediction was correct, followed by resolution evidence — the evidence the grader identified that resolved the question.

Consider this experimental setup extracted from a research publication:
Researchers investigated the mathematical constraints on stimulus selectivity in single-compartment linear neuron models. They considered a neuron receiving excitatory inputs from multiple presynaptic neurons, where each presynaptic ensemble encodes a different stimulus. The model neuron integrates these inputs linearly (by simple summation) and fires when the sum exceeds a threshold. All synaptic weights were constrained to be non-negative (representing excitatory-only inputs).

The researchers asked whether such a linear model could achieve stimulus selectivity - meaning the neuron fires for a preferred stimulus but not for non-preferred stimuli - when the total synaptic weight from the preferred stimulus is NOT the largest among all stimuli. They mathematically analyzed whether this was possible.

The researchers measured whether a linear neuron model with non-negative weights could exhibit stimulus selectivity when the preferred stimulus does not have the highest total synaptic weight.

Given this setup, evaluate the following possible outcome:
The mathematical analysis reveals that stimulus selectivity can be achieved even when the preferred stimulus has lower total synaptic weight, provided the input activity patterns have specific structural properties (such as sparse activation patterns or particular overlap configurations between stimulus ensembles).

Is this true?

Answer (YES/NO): NO